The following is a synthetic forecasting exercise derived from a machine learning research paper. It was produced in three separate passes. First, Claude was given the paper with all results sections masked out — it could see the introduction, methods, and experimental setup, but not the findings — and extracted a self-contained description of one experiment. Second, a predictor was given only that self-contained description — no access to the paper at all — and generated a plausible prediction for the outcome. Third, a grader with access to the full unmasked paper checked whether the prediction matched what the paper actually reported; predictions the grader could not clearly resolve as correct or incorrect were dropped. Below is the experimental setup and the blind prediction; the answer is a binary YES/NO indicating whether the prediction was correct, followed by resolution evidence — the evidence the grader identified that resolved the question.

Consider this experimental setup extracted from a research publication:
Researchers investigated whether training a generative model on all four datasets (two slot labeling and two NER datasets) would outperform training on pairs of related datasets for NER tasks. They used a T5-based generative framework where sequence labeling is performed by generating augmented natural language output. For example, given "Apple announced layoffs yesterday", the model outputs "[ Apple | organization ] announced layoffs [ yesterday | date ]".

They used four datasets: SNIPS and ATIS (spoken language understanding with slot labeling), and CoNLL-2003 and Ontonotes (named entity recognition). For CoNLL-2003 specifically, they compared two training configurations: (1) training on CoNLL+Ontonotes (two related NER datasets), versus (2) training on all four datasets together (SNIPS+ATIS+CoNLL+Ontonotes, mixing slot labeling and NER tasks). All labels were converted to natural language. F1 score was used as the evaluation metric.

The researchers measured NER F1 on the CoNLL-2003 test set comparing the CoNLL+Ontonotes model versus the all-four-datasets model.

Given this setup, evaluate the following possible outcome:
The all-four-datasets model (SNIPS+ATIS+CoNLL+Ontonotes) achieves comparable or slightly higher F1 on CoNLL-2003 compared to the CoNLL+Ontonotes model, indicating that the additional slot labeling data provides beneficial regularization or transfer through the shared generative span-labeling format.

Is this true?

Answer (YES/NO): YES